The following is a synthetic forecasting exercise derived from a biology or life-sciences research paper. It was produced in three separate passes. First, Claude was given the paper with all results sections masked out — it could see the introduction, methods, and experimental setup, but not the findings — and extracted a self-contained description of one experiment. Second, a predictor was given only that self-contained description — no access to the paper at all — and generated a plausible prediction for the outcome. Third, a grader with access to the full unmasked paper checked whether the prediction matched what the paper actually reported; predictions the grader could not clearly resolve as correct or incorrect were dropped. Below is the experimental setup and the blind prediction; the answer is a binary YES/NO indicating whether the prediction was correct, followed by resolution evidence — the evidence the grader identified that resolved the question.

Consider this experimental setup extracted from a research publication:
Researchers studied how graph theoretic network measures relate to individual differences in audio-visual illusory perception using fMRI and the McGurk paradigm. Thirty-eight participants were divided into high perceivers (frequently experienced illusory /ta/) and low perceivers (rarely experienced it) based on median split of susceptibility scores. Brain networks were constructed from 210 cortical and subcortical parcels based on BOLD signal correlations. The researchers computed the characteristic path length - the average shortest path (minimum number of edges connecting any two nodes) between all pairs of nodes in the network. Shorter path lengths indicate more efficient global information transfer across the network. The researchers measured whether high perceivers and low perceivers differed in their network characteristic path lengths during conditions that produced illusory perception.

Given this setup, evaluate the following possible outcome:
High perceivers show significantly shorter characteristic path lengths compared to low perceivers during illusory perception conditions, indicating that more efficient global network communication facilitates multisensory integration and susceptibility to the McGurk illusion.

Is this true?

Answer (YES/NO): NO